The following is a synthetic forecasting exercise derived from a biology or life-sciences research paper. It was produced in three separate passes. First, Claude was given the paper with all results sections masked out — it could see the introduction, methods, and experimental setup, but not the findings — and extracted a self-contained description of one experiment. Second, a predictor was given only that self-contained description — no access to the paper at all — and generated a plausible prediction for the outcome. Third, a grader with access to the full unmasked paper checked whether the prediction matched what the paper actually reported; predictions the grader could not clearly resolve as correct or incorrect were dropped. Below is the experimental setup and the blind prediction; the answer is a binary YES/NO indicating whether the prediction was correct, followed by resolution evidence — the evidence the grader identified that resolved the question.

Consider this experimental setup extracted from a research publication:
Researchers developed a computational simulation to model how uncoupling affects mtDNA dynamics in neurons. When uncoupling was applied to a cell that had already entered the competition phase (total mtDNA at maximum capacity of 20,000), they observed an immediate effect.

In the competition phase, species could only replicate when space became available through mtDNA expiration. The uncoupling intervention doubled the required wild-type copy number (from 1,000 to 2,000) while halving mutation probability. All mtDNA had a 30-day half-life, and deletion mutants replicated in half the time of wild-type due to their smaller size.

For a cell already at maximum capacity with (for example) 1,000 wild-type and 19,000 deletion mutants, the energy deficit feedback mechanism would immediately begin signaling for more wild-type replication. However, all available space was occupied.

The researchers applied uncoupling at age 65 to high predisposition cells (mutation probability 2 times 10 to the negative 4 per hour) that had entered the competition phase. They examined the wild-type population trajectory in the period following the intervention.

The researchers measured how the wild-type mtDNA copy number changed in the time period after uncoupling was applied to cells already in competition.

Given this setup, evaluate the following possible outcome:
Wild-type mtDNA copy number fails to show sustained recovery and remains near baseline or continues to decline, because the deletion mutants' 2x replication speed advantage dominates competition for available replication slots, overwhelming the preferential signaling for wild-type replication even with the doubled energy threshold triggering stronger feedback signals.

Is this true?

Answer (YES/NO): YES